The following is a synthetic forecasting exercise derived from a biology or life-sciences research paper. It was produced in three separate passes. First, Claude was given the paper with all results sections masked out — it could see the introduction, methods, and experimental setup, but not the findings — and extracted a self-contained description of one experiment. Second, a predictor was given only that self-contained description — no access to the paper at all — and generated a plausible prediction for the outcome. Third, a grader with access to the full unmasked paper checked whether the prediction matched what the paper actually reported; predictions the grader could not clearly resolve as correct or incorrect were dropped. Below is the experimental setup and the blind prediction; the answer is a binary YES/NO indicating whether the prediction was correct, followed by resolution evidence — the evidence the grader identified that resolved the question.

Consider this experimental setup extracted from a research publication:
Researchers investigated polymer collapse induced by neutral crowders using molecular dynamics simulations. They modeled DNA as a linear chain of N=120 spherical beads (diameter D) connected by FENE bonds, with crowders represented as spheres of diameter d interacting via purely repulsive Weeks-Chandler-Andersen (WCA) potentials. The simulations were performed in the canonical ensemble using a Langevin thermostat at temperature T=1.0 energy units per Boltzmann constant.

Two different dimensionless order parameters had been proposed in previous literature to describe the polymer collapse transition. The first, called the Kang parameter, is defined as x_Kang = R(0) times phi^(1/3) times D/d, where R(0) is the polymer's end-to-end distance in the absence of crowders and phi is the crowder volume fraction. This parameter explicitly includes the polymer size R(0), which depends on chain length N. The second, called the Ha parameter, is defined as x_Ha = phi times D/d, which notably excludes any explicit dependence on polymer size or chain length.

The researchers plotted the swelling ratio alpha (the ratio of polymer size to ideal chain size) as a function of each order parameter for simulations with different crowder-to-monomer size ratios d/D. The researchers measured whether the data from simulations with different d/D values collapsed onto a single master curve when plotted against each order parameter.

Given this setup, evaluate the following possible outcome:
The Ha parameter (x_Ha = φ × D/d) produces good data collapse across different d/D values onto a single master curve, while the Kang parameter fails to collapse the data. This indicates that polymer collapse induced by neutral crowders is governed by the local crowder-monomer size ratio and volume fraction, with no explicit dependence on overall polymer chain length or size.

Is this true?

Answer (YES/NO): NO